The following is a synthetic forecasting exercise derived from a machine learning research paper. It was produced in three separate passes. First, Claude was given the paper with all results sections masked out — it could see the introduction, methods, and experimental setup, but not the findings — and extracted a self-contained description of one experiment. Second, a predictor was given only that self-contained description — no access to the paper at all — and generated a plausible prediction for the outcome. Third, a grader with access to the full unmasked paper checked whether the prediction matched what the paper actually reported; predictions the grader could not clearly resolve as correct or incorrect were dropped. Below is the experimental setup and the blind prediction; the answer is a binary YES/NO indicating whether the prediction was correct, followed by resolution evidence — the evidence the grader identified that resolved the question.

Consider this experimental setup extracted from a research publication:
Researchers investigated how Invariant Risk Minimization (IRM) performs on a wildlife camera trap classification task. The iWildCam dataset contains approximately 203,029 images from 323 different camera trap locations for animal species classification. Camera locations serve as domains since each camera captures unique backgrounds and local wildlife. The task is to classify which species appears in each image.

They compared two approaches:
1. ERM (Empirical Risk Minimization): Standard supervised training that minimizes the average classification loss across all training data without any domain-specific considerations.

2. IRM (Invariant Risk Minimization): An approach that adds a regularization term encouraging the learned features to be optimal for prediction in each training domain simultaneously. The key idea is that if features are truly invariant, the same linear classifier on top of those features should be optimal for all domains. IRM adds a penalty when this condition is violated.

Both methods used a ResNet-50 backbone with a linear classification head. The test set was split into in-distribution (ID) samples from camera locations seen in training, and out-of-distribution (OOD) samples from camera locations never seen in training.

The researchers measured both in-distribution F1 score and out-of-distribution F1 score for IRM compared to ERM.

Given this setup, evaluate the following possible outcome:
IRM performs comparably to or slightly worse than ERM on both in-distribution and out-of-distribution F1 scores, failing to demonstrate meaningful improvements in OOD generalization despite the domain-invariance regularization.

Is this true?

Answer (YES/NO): NO